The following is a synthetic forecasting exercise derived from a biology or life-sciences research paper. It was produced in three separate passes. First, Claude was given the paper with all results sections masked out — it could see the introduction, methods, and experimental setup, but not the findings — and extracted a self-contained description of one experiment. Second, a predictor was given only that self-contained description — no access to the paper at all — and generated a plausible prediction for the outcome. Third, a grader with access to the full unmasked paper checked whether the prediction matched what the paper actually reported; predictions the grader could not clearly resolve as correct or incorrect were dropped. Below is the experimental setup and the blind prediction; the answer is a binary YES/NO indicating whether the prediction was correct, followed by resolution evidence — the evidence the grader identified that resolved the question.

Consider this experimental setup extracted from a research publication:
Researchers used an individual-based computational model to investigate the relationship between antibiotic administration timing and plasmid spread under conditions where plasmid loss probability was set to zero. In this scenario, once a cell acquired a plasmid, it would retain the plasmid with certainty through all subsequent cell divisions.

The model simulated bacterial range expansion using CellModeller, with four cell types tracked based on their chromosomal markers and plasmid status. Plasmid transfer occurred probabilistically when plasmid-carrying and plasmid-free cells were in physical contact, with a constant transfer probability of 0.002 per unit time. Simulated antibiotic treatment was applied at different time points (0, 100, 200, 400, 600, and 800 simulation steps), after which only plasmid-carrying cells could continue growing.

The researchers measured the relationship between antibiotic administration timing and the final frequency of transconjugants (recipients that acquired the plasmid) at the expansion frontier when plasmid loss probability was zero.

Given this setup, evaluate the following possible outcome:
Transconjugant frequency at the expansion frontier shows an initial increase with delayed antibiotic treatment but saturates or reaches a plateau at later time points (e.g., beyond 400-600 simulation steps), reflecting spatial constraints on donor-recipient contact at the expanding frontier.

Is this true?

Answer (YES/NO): NO